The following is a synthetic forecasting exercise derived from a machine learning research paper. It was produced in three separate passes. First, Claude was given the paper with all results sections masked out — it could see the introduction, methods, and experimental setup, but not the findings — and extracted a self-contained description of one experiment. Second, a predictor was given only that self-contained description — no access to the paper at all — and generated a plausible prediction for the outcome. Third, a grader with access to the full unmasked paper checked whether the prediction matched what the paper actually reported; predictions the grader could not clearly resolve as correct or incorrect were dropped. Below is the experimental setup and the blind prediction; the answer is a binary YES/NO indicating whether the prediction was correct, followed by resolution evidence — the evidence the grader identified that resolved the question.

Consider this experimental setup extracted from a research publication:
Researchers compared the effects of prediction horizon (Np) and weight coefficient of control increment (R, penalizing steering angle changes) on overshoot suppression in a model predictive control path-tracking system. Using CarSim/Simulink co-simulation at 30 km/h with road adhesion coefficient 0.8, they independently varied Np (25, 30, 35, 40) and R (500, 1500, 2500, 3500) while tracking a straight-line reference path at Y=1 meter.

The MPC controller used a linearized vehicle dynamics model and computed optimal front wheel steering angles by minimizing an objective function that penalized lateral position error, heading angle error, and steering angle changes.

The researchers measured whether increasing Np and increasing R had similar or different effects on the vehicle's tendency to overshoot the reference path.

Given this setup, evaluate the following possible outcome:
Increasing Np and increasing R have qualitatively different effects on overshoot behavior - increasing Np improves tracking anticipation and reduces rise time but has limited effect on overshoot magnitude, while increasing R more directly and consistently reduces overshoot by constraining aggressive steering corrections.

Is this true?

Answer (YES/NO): NO